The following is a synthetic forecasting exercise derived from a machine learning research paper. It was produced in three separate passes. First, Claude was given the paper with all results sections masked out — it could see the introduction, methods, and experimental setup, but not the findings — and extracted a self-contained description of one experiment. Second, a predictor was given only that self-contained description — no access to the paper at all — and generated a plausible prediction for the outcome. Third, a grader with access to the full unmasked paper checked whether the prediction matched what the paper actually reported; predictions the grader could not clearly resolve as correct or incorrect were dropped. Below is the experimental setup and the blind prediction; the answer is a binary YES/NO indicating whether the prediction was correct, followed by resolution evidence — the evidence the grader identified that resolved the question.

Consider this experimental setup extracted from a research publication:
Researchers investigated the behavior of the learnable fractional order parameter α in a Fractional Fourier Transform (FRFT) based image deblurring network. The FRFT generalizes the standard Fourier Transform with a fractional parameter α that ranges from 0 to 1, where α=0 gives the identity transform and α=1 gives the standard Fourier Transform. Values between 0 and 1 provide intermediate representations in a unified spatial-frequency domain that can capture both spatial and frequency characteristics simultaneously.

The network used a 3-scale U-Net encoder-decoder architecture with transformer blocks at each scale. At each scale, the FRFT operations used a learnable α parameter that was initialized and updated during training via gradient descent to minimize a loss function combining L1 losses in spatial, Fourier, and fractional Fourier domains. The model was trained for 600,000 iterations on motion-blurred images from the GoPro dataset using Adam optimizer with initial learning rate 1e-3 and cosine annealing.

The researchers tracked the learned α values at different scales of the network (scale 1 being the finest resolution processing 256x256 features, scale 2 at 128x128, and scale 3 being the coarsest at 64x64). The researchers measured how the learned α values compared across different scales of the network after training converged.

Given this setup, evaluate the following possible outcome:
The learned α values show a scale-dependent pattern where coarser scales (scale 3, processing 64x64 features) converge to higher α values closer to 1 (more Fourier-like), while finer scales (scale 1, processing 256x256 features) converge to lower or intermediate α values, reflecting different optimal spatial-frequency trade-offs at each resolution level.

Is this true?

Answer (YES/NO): NO